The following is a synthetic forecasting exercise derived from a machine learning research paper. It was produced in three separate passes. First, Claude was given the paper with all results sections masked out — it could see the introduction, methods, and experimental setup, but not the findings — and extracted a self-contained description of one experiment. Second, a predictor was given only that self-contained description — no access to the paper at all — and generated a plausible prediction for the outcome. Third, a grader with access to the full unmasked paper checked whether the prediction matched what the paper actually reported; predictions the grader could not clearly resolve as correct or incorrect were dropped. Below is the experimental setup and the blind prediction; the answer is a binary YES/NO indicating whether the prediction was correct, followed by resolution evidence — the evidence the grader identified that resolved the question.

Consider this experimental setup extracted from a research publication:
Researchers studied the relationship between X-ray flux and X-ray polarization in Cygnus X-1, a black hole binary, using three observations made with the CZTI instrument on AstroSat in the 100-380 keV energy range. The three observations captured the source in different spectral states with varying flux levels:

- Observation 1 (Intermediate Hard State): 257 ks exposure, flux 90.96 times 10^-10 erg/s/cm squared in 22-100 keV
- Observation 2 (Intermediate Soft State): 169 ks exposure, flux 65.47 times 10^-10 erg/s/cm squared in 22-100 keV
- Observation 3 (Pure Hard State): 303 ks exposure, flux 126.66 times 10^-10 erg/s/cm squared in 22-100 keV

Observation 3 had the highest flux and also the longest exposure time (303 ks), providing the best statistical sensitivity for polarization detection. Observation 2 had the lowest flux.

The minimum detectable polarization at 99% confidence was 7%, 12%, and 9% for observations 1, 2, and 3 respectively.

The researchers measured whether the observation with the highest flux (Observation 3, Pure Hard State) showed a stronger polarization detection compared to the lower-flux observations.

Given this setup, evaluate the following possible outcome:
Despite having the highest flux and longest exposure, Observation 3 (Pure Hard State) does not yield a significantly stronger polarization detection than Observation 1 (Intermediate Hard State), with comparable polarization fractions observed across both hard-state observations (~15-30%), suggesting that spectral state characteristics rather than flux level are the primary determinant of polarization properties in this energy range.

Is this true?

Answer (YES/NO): NO